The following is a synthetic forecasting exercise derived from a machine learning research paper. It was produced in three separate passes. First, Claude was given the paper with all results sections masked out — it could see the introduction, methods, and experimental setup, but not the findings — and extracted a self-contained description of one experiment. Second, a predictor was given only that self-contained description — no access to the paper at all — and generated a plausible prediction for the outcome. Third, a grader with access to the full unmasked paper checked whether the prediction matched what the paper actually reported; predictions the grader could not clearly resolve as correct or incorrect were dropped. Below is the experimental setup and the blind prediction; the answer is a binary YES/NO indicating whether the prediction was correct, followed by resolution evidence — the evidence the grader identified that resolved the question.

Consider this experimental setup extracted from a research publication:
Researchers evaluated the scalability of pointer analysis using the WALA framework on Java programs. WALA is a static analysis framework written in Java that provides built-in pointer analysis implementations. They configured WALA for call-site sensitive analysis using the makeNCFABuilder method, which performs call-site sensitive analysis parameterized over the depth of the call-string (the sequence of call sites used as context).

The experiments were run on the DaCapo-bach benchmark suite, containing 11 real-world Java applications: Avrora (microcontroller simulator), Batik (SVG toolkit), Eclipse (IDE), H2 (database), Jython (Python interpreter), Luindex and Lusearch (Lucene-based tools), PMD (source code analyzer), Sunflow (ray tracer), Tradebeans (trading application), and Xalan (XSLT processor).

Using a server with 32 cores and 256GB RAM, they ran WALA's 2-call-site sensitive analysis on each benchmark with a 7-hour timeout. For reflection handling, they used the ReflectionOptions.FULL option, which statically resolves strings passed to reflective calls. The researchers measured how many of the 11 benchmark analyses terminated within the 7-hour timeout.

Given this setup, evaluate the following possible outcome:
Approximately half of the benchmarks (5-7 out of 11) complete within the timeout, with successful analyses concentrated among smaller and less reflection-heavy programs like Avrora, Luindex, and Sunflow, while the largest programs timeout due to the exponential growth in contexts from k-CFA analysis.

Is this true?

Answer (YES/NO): NO